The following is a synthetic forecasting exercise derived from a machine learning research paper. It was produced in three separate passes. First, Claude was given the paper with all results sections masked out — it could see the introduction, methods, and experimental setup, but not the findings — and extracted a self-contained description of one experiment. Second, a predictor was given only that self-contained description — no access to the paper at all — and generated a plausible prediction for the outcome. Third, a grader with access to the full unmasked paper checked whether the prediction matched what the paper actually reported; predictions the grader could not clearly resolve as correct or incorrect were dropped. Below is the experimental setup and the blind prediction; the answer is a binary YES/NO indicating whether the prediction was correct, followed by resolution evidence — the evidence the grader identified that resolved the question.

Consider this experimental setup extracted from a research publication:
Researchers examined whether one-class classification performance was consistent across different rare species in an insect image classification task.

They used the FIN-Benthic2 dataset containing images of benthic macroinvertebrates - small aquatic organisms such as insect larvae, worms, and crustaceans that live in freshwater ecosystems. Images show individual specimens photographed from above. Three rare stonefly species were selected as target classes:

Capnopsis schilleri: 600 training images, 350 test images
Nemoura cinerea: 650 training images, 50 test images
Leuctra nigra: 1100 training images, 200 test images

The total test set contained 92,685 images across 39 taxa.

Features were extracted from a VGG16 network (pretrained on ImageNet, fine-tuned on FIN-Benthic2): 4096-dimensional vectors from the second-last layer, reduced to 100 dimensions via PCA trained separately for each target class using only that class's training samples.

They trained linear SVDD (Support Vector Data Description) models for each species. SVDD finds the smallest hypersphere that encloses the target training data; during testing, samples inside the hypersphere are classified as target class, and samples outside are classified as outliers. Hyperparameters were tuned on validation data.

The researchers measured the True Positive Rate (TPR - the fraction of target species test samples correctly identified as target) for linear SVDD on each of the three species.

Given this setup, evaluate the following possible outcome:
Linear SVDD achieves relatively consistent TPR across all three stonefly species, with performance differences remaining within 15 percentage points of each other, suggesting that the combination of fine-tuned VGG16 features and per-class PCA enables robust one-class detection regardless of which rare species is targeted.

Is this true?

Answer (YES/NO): NO